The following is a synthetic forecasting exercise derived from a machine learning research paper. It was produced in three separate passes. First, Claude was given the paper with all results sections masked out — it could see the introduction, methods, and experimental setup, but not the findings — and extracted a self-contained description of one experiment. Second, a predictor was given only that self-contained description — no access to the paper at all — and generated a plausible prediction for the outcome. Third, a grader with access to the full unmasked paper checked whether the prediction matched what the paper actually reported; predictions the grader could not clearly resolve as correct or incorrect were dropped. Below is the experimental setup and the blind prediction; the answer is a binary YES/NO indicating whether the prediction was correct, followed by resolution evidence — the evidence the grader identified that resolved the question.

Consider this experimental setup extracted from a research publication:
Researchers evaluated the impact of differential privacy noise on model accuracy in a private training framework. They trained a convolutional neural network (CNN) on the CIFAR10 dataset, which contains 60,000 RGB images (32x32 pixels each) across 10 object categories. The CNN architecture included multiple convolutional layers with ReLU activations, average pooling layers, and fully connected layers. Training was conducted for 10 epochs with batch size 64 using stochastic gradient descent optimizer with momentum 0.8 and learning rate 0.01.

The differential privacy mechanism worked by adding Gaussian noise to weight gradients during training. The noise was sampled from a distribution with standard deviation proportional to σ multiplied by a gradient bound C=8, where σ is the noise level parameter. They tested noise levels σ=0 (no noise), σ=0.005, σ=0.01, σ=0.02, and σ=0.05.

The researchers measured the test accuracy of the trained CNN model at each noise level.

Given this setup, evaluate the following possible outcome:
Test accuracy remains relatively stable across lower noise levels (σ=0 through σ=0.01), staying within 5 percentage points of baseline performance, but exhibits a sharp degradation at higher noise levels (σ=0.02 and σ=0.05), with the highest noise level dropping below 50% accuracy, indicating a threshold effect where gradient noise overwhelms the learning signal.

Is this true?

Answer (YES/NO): NO